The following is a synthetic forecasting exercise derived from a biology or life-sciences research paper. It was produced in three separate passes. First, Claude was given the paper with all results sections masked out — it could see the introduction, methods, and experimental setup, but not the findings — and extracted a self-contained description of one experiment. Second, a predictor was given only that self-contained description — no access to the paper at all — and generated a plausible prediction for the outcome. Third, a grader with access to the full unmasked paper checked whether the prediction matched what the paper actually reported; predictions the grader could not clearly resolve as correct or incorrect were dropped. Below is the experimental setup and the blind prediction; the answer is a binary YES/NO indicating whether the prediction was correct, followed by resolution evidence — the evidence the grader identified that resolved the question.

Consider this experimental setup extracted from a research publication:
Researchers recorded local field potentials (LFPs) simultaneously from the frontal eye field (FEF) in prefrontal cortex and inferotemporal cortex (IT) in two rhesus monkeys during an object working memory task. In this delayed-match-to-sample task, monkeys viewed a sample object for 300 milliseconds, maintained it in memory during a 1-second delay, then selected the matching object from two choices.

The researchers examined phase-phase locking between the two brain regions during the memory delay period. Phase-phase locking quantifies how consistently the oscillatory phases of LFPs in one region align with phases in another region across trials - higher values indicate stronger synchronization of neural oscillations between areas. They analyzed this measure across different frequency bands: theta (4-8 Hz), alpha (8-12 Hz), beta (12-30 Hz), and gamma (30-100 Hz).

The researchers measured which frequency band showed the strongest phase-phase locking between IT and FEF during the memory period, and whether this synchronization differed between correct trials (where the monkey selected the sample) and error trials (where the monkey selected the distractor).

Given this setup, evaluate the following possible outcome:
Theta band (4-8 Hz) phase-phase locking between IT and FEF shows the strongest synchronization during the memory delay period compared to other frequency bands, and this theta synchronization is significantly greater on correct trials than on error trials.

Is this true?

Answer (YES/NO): NO